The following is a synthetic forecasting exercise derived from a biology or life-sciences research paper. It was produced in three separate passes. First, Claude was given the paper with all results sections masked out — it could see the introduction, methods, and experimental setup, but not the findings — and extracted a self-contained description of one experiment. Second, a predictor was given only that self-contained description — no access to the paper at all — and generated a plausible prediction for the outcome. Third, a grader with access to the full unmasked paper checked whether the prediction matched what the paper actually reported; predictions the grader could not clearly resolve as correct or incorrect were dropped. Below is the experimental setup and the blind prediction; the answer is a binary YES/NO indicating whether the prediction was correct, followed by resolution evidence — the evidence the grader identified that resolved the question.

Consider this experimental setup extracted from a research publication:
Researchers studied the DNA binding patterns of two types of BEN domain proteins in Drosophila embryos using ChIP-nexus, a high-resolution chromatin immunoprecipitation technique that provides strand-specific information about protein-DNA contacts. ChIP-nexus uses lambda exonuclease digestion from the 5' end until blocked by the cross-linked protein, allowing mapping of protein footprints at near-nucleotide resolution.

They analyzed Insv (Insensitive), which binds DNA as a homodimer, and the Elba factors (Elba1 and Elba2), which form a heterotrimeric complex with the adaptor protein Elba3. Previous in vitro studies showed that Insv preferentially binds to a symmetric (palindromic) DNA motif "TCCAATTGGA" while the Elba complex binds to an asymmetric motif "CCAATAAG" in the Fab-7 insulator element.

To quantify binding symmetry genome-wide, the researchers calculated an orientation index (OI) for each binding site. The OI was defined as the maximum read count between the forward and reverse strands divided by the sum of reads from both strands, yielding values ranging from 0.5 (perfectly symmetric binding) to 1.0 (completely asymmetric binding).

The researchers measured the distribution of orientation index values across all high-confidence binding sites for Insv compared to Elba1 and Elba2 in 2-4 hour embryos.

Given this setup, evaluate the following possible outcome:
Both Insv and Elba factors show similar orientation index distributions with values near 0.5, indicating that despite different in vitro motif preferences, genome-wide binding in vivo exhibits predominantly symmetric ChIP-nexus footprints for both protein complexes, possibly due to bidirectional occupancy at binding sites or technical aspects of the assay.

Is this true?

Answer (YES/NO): NO